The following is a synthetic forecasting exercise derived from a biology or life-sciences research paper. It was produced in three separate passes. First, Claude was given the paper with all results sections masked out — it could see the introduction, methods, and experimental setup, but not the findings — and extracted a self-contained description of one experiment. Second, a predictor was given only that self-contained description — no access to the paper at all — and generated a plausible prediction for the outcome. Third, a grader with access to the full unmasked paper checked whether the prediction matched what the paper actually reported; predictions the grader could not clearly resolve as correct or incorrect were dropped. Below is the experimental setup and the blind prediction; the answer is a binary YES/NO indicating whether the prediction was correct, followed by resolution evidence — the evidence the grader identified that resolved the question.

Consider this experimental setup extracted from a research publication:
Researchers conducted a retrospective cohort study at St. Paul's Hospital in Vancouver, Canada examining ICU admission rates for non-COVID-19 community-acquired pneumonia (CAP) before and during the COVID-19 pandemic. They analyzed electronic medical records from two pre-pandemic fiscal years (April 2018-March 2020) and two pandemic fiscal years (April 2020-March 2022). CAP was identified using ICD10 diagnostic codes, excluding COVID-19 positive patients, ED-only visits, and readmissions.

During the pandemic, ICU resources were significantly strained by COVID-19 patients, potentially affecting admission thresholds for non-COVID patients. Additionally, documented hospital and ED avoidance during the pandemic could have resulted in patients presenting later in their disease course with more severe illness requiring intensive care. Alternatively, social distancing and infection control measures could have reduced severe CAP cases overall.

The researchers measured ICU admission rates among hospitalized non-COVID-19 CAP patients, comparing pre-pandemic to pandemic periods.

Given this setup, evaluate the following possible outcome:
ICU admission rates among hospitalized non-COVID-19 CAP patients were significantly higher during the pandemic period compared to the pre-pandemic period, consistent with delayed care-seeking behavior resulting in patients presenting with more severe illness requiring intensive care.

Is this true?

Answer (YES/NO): YES